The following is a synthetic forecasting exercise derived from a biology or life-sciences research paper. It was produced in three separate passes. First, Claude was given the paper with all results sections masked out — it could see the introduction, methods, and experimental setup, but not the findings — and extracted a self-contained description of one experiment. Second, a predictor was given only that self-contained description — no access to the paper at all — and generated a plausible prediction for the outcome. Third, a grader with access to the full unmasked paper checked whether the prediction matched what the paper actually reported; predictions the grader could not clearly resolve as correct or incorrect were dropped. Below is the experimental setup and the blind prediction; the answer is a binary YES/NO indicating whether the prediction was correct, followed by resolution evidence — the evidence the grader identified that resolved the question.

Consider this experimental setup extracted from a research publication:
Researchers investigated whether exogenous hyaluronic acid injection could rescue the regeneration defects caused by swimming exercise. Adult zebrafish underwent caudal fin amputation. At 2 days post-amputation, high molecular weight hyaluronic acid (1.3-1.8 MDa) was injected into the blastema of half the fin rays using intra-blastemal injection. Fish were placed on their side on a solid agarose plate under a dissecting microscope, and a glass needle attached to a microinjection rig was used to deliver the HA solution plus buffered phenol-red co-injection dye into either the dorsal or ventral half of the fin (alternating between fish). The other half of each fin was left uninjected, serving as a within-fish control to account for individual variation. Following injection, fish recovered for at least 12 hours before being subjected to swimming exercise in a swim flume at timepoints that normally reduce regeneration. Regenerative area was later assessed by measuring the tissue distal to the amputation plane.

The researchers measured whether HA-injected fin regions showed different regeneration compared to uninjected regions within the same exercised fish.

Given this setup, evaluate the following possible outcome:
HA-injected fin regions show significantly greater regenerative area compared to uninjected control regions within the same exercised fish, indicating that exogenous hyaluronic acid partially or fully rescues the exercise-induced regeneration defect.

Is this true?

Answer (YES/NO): YES